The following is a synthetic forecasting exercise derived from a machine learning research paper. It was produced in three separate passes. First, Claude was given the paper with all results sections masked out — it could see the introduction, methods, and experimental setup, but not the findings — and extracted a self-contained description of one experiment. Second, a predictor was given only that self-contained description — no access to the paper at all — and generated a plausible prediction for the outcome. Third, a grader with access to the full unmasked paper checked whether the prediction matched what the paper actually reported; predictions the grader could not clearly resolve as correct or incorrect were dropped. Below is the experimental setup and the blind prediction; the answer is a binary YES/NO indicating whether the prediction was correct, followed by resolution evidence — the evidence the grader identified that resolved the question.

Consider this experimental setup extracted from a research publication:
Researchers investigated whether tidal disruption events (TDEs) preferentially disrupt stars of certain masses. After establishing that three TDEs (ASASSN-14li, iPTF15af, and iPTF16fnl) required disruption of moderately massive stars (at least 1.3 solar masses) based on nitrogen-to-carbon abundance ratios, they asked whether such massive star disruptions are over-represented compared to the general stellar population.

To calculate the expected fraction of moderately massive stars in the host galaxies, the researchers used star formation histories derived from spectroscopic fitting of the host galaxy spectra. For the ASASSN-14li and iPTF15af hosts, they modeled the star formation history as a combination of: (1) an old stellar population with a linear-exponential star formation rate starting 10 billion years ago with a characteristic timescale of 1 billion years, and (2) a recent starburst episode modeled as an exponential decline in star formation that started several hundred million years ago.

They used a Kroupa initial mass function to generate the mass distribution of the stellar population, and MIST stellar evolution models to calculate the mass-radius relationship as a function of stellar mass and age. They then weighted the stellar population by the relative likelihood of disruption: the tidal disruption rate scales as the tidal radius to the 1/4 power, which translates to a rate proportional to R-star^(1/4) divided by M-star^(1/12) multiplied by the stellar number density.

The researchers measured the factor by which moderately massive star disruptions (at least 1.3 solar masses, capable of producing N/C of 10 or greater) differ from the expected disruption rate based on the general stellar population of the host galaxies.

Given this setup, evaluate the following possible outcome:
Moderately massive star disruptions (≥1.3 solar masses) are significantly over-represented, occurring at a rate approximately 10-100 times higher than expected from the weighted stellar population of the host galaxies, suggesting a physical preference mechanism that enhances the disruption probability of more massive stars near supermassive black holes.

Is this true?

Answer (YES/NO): NO